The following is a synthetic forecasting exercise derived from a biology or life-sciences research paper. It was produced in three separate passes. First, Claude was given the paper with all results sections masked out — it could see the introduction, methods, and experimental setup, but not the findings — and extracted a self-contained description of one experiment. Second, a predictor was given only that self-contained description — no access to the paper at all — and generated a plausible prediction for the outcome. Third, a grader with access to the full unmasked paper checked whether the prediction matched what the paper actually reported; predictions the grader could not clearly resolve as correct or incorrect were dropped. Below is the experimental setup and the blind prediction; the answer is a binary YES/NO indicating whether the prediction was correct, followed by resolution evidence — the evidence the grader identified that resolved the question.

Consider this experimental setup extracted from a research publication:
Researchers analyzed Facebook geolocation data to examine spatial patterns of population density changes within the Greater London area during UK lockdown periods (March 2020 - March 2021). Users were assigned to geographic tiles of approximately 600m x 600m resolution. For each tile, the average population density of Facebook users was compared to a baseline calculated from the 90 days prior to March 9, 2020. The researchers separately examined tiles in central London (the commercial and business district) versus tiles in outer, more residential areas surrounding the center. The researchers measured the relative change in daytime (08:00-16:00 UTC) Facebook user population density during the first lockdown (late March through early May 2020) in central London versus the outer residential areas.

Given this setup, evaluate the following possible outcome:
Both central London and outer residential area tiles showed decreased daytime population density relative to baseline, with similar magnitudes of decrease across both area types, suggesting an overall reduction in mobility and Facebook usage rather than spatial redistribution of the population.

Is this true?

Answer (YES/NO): NO